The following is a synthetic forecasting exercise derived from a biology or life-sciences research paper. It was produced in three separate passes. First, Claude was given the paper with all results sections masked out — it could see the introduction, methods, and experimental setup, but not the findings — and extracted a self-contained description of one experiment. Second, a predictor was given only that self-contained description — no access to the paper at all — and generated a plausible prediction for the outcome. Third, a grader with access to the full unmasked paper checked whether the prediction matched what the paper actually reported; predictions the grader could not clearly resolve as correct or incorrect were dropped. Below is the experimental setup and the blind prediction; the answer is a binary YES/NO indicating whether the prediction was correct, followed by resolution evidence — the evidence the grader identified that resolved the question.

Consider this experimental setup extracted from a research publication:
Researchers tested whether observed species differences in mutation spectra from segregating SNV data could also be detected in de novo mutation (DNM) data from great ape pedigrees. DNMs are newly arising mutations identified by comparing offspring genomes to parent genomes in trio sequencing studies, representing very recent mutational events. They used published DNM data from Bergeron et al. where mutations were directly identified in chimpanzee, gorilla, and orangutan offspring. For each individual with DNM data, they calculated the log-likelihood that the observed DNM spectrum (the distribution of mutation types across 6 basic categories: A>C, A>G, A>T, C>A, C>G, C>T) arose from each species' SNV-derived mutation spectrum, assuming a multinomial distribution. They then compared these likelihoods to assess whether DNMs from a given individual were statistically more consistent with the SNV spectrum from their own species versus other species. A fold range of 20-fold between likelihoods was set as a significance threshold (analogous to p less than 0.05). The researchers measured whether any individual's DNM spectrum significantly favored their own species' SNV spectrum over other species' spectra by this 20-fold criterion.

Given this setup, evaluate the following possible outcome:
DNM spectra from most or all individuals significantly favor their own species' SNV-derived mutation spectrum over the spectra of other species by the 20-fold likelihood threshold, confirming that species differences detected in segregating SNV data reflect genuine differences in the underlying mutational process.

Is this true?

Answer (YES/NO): NO